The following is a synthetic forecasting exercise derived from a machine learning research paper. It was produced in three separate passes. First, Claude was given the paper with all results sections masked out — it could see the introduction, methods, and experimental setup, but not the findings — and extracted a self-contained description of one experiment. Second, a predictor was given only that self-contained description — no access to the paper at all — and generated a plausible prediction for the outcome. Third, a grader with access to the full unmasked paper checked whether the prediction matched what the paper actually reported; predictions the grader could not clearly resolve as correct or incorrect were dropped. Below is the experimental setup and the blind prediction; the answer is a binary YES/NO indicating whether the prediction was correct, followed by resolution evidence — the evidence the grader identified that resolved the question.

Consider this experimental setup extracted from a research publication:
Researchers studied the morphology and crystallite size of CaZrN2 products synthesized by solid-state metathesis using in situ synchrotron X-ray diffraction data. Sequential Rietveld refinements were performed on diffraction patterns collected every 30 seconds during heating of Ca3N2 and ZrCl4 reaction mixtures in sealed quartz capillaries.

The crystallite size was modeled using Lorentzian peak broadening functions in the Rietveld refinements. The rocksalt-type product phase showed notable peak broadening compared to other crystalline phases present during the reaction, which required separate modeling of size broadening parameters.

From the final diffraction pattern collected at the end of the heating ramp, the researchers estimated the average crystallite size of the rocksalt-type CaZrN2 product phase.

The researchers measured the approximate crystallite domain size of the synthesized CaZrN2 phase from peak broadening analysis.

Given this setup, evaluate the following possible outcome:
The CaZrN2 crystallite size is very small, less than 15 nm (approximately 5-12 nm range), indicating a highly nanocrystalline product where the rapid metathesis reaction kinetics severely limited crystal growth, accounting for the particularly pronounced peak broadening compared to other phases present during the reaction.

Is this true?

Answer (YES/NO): YES